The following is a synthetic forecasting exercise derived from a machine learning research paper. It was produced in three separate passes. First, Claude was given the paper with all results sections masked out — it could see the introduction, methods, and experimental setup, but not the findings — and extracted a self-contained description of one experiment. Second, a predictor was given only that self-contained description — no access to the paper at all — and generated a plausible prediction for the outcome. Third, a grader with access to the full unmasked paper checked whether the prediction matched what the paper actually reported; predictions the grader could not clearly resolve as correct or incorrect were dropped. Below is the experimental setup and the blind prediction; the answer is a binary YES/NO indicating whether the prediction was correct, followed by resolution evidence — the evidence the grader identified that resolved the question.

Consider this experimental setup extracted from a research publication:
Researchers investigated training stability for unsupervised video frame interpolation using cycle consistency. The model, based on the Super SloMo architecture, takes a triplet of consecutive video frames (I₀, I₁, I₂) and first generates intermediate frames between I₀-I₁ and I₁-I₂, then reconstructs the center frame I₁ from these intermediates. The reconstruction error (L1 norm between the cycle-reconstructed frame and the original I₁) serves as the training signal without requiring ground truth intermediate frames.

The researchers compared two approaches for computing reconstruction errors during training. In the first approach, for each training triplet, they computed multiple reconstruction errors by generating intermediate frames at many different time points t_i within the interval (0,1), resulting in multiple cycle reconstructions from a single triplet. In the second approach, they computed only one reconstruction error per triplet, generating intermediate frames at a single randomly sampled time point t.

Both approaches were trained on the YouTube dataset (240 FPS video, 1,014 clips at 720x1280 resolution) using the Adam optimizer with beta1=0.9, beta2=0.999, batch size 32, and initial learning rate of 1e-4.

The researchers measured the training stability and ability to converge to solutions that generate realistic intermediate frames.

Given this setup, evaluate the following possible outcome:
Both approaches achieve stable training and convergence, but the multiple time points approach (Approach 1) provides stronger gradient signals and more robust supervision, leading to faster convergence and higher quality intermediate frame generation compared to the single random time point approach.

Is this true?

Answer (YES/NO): NO